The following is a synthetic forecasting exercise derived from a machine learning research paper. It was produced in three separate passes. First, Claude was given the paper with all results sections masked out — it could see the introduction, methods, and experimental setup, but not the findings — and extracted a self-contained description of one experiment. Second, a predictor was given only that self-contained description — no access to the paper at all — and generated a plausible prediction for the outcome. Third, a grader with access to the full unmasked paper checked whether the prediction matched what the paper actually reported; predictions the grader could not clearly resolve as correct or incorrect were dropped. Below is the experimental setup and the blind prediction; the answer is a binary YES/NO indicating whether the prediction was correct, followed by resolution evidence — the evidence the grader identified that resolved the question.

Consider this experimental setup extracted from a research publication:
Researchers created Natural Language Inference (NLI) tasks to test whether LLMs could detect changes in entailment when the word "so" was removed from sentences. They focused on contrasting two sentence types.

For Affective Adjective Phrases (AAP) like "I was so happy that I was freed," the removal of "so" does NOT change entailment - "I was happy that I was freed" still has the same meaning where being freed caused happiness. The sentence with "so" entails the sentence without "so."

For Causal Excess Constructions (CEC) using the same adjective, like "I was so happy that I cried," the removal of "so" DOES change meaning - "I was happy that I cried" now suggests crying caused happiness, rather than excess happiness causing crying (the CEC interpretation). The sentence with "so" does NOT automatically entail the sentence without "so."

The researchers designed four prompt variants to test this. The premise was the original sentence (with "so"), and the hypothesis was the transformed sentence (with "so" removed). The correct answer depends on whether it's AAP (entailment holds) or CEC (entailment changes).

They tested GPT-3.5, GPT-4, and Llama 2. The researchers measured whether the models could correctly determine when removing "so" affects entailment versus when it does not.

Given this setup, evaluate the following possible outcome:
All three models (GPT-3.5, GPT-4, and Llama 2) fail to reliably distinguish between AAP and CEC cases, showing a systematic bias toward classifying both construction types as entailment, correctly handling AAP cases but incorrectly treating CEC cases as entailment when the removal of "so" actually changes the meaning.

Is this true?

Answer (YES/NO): YES